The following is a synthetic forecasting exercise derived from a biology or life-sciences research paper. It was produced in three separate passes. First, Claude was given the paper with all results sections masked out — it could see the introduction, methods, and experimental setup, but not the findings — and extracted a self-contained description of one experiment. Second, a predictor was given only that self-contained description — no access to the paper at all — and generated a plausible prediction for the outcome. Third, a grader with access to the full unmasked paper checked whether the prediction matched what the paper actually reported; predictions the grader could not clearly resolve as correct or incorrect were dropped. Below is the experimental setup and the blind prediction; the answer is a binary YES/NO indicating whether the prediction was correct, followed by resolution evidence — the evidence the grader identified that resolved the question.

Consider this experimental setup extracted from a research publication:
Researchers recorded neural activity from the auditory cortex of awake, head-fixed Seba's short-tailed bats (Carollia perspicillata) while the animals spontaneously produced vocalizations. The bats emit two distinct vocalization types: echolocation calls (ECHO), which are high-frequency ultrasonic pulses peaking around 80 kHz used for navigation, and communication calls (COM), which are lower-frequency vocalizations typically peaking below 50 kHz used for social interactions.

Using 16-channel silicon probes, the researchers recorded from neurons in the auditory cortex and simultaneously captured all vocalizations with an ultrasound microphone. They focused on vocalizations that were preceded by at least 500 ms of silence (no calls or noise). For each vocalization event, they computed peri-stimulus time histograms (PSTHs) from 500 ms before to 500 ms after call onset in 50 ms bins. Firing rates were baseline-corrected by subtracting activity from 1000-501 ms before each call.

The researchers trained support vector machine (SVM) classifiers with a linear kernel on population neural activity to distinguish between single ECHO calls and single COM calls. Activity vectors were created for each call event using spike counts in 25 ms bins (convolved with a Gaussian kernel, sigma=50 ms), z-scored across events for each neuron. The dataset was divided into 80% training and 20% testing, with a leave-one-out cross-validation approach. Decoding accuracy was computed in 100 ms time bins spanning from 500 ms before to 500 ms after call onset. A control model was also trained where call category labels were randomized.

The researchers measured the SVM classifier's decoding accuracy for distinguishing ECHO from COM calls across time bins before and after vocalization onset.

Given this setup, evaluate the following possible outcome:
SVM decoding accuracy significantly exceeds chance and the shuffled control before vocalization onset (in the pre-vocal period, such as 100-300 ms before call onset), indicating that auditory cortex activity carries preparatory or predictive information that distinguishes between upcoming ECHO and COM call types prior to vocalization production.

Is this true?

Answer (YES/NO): YES